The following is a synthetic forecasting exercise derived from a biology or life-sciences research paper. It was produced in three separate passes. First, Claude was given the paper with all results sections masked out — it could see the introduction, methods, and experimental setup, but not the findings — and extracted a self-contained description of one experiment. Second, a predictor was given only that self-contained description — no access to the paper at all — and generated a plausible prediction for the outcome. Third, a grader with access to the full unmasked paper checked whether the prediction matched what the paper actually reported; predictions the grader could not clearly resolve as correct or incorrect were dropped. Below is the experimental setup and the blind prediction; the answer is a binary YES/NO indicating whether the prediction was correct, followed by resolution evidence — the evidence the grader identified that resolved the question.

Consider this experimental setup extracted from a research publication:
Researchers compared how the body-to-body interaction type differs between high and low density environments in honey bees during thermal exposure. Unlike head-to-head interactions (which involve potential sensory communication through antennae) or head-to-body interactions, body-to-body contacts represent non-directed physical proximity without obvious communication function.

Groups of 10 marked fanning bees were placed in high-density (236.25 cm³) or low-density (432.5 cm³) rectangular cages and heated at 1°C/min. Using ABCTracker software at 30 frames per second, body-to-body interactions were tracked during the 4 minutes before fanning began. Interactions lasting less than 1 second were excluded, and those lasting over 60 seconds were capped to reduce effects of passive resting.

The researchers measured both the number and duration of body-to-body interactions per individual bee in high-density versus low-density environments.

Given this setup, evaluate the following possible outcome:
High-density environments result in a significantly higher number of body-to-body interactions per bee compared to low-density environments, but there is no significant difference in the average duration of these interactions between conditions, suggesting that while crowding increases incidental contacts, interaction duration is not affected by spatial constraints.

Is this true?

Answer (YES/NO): NO